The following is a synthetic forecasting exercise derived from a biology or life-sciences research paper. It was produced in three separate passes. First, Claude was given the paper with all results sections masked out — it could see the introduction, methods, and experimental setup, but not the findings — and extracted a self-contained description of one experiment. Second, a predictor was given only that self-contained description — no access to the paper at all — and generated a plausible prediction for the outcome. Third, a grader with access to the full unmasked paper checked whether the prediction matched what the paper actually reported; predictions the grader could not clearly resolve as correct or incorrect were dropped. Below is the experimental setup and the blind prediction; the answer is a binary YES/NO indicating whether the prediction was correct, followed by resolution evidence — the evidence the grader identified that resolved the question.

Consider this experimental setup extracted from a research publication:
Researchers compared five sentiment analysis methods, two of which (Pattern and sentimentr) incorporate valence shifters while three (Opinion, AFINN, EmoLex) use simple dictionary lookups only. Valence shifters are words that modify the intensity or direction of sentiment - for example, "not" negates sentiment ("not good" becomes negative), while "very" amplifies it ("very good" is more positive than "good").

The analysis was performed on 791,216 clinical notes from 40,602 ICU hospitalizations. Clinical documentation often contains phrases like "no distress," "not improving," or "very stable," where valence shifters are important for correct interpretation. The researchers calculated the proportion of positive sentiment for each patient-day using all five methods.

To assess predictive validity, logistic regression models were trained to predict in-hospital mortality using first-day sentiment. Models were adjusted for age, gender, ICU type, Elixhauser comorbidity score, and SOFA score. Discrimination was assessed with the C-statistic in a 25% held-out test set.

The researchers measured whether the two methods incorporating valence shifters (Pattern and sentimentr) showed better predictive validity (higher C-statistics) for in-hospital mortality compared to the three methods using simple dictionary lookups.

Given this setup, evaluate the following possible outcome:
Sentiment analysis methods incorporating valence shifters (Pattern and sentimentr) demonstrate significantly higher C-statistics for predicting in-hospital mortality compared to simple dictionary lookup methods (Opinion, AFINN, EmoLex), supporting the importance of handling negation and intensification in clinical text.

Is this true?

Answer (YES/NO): NO